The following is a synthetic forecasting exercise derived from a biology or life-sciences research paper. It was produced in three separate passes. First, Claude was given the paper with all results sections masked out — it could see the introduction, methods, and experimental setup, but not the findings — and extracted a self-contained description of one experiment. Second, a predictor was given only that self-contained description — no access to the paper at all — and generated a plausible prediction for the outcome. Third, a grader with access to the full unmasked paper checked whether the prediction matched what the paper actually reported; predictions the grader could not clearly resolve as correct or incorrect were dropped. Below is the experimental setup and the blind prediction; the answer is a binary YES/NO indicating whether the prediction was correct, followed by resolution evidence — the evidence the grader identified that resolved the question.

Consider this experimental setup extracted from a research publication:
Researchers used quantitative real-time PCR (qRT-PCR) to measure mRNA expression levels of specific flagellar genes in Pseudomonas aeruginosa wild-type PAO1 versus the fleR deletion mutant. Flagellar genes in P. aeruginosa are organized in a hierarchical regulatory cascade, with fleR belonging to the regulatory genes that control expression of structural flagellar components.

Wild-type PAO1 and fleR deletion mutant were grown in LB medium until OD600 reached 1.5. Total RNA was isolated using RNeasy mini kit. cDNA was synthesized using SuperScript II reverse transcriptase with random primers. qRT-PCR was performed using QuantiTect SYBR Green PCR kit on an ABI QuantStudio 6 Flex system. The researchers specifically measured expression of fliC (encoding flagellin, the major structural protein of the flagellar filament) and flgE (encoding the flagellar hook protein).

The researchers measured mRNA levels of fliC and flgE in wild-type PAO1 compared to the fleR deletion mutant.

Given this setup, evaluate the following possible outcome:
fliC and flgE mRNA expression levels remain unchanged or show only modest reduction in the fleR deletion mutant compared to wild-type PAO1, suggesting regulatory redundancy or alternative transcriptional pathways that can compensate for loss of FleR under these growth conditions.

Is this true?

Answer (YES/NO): NO